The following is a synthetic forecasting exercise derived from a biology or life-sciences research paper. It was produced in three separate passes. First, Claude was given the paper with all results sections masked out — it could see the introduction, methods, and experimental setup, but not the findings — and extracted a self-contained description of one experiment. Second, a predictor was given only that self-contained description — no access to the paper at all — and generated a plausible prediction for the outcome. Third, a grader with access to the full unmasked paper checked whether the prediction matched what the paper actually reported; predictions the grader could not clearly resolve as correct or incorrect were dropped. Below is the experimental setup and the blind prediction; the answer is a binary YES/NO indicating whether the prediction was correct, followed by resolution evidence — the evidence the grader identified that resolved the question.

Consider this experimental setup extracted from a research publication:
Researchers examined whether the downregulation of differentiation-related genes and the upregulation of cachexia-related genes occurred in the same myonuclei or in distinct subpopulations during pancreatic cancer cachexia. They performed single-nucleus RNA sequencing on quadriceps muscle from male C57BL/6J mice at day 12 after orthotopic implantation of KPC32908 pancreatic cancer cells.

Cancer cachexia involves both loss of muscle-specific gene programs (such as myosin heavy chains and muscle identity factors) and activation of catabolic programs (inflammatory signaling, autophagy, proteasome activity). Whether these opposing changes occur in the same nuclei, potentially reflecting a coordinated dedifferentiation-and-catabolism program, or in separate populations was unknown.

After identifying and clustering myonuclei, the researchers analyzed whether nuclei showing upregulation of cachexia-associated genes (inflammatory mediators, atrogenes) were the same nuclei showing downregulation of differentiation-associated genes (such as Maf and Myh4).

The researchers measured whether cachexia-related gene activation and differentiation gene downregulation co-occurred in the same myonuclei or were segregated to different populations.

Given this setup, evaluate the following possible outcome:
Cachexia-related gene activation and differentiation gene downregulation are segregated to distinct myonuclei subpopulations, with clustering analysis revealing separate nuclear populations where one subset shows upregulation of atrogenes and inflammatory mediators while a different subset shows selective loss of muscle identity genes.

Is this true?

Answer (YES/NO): YES